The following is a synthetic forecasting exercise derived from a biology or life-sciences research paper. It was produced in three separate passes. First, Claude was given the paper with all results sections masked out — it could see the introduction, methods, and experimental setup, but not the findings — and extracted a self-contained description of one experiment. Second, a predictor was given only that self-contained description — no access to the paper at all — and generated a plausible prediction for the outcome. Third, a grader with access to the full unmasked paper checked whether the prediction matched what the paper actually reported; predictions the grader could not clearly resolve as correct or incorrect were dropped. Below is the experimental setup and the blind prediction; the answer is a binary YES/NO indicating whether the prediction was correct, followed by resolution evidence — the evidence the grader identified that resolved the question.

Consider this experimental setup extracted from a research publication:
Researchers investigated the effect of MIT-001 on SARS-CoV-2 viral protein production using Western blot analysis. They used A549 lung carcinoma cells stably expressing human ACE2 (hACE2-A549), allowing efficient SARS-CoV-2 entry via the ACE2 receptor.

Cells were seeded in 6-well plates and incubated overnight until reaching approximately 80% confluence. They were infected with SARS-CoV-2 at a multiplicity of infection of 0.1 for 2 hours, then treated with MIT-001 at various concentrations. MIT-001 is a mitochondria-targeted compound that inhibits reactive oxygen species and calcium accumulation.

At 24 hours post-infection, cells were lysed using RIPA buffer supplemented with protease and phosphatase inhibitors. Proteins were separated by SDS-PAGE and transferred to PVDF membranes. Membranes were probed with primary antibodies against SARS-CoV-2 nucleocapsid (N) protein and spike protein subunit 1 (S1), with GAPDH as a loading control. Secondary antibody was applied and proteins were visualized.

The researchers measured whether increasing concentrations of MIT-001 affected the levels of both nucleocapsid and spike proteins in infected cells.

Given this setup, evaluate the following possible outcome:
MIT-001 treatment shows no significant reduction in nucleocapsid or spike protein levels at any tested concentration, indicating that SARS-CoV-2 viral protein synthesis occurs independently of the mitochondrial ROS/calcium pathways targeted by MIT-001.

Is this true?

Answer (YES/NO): NO